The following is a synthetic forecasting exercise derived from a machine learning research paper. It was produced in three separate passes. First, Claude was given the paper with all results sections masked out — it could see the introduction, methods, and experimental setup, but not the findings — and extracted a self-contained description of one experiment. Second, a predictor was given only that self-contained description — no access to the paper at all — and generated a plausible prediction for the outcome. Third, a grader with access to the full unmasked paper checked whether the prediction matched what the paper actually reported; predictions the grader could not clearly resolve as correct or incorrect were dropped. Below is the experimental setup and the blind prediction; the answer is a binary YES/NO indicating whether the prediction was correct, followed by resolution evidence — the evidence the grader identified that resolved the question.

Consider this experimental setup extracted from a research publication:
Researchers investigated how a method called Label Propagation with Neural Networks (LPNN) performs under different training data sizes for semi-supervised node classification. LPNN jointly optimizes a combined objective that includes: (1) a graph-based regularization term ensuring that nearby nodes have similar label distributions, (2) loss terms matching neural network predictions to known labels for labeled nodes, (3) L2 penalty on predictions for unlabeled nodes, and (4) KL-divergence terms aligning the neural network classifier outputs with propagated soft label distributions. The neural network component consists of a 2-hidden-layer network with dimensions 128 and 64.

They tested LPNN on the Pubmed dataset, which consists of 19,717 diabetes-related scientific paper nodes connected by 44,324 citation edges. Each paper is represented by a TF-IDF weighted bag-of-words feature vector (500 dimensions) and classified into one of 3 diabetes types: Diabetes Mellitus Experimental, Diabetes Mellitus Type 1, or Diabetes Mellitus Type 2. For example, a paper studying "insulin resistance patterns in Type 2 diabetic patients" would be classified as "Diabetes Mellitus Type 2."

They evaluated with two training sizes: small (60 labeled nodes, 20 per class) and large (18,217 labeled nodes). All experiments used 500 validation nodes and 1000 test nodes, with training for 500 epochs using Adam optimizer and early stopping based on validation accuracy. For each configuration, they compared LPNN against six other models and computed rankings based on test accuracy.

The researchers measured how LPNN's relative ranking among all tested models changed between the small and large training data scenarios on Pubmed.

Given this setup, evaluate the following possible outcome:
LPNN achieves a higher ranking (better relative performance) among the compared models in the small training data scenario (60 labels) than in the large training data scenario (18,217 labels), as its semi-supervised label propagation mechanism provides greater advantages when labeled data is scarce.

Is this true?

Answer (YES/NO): NO